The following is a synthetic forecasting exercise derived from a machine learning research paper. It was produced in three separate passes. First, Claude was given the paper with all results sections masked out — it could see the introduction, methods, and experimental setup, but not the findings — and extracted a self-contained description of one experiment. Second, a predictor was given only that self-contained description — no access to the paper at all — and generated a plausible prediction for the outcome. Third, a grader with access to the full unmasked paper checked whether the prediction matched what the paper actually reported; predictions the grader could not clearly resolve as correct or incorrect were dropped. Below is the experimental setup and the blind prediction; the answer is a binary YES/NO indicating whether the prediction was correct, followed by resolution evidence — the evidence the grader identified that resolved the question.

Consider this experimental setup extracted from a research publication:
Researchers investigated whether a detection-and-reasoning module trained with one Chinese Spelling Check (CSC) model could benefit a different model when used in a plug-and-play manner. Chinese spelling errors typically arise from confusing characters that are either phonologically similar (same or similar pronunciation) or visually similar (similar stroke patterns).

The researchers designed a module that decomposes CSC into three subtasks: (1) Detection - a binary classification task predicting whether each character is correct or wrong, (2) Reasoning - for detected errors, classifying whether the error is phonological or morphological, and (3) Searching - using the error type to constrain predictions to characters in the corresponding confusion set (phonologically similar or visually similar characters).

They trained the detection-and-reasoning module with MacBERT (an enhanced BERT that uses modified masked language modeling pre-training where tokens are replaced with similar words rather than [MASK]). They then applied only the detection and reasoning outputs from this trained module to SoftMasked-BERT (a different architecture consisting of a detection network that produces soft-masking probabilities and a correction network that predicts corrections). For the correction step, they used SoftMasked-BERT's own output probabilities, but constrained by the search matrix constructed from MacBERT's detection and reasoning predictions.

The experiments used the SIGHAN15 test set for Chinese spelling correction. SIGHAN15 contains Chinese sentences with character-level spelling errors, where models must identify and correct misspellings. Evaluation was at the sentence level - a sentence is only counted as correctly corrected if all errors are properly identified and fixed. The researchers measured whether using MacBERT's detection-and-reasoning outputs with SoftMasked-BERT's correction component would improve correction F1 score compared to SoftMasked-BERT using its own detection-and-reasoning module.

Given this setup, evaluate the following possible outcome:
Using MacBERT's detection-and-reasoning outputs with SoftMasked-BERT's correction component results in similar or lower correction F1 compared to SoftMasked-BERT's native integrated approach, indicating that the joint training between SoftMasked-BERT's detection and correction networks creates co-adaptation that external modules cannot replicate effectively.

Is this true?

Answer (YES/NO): NO